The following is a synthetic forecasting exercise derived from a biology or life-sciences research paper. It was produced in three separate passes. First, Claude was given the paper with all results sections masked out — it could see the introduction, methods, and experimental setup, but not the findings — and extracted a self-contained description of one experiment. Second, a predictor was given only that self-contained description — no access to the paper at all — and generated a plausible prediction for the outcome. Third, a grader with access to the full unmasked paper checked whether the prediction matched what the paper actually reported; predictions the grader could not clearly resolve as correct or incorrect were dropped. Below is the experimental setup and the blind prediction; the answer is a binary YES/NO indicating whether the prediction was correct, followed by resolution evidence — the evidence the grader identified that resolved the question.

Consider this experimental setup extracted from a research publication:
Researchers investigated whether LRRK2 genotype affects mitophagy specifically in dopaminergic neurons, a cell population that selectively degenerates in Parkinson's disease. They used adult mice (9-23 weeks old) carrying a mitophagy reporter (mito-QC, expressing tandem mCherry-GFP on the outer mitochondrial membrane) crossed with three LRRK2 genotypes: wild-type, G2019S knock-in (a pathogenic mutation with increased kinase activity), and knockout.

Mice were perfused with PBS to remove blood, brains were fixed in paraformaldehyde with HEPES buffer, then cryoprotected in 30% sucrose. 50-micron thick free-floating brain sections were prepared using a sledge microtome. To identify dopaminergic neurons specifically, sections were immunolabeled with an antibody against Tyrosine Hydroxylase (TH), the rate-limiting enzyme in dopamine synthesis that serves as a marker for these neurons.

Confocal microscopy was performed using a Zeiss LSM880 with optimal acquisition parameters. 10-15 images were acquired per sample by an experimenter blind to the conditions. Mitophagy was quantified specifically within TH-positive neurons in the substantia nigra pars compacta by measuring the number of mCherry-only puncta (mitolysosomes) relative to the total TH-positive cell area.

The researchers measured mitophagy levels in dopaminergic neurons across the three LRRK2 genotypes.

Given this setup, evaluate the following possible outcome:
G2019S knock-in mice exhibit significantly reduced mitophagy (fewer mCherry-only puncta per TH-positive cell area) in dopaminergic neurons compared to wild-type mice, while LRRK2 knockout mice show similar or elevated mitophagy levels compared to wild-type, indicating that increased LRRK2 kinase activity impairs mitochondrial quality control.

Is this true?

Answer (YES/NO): NO